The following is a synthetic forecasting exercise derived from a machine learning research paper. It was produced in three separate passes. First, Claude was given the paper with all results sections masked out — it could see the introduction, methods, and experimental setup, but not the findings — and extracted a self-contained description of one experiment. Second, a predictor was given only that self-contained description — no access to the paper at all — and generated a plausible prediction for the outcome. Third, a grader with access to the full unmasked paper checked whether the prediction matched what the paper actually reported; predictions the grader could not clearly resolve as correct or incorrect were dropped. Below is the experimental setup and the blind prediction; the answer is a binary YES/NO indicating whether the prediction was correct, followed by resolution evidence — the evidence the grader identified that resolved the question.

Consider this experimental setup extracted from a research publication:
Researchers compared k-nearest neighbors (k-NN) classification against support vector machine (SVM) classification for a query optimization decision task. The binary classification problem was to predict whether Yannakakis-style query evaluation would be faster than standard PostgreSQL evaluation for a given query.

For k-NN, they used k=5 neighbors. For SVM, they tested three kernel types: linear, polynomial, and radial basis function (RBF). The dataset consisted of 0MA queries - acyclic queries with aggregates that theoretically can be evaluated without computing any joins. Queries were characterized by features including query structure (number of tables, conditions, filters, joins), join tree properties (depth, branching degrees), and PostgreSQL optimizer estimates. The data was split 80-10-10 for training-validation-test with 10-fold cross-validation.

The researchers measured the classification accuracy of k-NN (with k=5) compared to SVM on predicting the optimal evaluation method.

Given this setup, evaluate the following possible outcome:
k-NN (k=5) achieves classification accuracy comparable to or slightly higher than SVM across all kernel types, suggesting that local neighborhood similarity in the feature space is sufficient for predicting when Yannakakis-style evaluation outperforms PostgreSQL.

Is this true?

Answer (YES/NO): NO